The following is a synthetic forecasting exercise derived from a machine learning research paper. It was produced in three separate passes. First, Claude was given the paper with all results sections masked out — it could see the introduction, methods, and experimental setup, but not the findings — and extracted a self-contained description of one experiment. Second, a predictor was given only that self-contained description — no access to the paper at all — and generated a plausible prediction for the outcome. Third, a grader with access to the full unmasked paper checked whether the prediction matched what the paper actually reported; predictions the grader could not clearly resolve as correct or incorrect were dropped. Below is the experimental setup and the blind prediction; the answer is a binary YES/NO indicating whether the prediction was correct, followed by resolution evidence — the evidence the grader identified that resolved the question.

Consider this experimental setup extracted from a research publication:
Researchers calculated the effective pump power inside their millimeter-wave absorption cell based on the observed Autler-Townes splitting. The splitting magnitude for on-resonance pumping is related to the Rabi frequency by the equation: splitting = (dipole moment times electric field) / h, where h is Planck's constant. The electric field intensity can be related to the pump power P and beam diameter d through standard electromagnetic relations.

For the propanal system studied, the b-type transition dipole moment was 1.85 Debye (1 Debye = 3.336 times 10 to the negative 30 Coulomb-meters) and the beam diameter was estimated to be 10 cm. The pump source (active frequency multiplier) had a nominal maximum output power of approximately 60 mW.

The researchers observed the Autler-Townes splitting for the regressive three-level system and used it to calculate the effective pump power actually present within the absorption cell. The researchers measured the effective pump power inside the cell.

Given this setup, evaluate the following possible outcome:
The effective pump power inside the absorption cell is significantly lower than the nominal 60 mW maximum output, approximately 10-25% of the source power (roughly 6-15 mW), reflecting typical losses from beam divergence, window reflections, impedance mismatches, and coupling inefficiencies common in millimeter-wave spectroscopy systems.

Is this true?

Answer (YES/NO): YES